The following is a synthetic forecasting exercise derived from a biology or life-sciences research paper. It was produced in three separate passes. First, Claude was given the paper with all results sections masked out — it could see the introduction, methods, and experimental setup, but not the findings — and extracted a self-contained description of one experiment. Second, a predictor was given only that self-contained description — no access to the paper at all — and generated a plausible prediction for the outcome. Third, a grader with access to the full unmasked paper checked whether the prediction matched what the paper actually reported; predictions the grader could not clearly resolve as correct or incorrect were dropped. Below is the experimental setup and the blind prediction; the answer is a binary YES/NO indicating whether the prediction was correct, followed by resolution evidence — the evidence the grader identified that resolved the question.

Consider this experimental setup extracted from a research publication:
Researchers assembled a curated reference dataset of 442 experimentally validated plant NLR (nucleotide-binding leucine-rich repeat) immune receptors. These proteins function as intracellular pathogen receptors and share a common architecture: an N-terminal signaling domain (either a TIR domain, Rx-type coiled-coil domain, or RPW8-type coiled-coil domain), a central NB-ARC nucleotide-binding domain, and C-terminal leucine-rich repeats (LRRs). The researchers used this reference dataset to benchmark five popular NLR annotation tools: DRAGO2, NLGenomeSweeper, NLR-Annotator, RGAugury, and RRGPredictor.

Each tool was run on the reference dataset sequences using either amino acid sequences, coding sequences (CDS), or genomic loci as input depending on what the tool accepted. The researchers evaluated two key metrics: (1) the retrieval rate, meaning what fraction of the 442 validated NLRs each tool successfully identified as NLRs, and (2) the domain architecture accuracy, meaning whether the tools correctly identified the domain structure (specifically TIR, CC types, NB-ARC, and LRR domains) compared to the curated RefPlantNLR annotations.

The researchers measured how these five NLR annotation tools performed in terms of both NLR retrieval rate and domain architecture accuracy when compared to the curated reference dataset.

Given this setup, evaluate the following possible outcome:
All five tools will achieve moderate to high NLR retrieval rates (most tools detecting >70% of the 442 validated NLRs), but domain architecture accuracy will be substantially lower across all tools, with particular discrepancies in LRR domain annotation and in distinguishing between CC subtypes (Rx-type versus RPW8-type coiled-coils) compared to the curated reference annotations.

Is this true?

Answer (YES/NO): NO